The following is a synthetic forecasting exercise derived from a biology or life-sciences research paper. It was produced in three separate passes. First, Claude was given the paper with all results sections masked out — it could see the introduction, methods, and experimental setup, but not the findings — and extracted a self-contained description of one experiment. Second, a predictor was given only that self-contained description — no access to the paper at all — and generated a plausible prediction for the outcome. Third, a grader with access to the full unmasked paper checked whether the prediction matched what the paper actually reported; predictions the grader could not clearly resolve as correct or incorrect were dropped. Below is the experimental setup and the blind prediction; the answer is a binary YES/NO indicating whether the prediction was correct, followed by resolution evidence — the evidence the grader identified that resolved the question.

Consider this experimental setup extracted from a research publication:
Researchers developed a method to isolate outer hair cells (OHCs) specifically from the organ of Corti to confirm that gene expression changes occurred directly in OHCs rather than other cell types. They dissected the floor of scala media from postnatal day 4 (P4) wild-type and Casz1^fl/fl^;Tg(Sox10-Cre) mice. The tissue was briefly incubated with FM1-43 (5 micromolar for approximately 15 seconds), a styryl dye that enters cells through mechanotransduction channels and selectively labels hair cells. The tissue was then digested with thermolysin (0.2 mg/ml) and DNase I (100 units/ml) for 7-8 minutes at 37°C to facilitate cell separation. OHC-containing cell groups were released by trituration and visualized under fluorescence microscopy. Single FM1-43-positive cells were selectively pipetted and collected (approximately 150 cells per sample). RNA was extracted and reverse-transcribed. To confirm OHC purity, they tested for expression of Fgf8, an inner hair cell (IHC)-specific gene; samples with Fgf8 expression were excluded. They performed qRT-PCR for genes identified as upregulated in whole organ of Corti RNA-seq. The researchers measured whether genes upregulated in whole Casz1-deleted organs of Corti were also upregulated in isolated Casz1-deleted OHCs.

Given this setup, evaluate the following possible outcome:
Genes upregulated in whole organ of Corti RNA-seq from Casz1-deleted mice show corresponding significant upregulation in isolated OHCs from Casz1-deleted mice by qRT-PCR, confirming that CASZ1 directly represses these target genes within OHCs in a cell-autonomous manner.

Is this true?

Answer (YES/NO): YES